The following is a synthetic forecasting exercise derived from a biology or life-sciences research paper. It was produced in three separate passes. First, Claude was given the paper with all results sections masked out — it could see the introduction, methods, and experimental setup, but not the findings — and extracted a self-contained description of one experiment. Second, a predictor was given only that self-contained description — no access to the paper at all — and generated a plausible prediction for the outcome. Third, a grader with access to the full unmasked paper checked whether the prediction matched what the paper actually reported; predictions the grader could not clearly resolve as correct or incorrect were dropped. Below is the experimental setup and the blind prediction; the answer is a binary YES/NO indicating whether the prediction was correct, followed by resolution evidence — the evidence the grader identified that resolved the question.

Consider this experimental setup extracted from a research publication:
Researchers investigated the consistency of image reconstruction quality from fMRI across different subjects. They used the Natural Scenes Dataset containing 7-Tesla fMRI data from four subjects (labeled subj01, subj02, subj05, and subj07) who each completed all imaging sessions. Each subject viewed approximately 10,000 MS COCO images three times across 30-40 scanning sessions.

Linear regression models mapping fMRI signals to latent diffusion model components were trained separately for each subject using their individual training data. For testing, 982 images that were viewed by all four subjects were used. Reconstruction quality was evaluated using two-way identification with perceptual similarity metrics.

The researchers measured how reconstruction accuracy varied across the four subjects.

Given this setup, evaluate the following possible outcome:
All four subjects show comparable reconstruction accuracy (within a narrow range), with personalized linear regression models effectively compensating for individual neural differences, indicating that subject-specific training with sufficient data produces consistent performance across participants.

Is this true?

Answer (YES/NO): NO